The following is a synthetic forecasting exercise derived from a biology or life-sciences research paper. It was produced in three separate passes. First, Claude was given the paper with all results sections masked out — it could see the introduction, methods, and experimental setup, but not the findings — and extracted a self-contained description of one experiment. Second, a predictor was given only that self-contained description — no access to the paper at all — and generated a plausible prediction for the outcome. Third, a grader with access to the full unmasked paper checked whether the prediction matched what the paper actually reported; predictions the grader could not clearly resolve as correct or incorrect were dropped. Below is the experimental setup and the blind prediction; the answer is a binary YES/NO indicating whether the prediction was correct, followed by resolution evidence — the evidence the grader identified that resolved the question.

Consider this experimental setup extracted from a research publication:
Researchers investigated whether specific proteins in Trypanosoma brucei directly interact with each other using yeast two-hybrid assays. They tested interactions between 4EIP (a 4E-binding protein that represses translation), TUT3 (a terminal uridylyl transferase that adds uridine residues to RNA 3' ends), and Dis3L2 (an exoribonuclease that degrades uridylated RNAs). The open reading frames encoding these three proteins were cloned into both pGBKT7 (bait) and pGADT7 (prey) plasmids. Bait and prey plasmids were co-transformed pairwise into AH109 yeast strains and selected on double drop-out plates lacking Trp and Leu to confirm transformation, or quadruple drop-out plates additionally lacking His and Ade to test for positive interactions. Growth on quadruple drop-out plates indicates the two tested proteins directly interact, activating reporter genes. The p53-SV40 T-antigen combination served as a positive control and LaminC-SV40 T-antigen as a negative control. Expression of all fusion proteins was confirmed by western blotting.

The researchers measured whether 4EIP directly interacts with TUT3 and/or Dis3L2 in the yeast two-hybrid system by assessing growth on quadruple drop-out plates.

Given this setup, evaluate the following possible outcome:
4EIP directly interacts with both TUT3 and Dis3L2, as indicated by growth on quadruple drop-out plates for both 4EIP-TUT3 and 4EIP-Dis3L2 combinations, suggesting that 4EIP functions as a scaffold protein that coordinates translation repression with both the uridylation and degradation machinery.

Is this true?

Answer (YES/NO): NO